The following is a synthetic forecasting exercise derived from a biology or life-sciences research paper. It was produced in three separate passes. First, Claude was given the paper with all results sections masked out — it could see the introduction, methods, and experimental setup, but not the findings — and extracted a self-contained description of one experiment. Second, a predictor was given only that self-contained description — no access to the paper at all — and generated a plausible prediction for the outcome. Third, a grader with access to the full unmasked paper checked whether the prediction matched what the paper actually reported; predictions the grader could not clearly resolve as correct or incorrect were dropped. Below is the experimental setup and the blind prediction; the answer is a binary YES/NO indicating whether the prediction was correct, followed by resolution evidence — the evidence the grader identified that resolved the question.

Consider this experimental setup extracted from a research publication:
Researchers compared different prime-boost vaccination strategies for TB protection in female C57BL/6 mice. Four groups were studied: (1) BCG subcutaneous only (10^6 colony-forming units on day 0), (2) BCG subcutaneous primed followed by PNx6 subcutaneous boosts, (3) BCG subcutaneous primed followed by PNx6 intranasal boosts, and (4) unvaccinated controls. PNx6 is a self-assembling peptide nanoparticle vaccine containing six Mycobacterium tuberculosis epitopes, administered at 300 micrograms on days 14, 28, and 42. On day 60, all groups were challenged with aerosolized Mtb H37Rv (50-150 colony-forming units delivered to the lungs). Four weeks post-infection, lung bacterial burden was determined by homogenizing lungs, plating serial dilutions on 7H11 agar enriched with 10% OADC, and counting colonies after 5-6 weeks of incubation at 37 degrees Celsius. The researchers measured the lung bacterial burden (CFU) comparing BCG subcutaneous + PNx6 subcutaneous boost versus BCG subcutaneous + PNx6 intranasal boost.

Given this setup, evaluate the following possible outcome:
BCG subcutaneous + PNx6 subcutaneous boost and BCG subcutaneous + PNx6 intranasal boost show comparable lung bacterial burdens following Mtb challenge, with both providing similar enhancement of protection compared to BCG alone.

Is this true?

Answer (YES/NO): NO